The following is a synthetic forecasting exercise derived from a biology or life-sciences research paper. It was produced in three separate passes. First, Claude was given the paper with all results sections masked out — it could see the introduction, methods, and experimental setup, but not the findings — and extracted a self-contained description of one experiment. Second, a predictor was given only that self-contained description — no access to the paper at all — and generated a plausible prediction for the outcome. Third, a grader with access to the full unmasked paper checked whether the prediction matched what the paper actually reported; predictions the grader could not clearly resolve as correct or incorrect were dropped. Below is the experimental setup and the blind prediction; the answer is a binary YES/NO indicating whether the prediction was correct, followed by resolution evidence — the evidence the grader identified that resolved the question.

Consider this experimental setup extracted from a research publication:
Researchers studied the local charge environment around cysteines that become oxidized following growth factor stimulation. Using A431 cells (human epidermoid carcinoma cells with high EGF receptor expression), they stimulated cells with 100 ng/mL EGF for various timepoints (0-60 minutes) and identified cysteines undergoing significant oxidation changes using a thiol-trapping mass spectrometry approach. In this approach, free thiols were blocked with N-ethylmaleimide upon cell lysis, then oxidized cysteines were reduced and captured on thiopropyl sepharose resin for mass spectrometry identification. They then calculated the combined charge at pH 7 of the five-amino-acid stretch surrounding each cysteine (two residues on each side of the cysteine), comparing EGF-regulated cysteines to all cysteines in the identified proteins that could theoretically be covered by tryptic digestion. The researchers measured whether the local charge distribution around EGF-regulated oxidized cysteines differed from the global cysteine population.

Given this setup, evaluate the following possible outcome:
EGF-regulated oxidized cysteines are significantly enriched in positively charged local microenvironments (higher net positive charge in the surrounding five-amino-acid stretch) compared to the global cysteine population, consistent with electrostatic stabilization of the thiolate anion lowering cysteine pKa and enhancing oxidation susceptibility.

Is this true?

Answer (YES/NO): NO